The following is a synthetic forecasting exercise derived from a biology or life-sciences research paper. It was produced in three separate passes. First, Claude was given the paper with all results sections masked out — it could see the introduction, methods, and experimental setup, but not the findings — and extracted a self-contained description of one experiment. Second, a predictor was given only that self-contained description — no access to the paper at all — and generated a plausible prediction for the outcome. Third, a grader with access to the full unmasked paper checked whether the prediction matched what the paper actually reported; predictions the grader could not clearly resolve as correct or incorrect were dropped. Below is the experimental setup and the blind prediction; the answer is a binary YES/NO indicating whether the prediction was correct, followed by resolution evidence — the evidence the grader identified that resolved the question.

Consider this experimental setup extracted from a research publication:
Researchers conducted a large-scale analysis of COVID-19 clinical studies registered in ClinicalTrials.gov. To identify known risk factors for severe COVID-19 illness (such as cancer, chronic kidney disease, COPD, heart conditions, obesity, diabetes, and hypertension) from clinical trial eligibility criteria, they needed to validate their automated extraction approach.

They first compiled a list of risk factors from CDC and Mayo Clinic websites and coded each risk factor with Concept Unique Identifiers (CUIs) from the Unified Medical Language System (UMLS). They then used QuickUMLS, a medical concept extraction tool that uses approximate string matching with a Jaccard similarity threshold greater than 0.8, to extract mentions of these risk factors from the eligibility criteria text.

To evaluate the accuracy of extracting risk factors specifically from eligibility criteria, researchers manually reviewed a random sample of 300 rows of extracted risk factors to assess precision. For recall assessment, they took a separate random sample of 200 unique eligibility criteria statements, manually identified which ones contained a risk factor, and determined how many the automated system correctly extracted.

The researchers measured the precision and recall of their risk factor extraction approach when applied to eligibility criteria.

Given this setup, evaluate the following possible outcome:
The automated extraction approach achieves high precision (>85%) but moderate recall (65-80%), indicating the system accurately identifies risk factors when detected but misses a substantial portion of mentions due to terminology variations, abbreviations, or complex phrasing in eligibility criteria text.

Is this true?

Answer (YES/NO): NO